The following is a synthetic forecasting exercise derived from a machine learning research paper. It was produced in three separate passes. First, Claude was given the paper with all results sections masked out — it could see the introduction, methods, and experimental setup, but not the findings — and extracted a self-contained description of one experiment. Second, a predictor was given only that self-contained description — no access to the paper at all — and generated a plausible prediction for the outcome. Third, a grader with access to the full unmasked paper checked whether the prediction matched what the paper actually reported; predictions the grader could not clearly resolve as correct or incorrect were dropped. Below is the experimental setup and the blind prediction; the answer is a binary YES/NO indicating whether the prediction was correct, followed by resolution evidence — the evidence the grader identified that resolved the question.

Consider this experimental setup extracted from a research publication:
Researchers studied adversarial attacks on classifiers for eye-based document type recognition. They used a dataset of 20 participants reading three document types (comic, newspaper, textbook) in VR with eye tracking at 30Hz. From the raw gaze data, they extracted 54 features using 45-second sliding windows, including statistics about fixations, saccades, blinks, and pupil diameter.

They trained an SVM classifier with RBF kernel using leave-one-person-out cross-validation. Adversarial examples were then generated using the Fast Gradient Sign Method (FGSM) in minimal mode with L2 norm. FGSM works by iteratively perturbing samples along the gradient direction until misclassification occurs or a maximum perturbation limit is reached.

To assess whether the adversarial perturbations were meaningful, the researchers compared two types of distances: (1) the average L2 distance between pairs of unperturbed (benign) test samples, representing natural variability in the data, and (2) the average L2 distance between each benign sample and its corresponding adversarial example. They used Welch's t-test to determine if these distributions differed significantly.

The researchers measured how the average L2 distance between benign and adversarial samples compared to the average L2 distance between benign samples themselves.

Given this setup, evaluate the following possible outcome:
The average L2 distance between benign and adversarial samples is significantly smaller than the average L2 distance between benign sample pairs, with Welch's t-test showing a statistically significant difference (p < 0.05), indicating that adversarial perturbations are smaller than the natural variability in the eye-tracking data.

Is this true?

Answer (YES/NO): YES